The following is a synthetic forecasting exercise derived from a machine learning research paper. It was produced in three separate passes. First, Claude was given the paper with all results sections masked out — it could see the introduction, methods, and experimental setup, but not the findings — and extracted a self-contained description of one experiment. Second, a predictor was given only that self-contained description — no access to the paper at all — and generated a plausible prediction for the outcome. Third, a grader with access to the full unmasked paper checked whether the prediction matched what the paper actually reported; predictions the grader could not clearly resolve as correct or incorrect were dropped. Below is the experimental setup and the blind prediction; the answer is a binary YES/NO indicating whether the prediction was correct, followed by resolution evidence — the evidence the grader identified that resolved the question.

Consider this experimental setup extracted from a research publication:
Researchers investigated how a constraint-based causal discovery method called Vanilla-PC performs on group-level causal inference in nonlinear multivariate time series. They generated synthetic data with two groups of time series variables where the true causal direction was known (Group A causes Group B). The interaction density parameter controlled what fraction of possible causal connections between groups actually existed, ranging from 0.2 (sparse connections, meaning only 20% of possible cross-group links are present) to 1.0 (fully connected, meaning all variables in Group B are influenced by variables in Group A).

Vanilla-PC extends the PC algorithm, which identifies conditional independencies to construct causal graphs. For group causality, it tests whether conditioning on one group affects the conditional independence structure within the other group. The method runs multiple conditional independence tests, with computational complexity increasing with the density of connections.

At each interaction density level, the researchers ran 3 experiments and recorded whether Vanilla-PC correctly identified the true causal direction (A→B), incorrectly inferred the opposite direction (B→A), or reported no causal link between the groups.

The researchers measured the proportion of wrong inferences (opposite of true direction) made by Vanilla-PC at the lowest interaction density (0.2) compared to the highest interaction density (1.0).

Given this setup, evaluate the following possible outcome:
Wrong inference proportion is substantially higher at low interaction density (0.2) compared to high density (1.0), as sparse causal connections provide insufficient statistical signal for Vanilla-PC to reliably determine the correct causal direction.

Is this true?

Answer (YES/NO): NO